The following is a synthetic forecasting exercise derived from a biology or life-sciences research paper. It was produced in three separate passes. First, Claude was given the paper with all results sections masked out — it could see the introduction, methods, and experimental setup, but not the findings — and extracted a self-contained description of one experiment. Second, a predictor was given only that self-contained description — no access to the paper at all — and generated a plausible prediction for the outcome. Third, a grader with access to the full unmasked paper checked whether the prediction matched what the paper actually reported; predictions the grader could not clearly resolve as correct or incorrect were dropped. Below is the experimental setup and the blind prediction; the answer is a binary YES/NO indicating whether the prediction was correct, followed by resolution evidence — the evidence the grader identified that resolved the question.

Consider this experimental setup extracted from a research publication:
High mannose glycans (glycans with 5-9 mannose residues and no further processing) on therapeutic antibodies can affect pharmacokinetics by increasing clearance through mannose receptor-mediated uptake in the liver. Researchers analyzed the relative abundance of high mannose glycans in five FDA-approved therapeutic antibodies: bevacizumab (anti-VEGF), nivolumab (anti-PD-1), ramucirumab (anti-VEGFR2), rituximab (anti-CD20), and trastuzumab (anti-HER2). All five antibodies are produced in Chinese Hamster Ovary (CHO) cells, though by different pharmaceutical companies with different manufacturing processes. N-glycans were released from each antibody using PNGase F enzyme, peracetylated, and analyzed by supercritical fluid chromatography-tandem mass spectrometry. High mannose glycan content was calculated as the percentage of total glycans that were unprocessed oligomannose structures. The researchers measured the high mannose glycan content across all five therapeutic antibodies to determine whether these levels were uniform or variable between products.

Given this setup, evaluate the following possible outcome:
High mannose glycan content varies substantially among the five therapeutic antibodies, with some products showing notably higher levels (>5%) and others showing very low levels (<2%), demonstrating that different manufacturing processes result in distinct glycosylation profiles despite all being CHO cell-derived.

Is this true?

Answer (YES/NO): YES